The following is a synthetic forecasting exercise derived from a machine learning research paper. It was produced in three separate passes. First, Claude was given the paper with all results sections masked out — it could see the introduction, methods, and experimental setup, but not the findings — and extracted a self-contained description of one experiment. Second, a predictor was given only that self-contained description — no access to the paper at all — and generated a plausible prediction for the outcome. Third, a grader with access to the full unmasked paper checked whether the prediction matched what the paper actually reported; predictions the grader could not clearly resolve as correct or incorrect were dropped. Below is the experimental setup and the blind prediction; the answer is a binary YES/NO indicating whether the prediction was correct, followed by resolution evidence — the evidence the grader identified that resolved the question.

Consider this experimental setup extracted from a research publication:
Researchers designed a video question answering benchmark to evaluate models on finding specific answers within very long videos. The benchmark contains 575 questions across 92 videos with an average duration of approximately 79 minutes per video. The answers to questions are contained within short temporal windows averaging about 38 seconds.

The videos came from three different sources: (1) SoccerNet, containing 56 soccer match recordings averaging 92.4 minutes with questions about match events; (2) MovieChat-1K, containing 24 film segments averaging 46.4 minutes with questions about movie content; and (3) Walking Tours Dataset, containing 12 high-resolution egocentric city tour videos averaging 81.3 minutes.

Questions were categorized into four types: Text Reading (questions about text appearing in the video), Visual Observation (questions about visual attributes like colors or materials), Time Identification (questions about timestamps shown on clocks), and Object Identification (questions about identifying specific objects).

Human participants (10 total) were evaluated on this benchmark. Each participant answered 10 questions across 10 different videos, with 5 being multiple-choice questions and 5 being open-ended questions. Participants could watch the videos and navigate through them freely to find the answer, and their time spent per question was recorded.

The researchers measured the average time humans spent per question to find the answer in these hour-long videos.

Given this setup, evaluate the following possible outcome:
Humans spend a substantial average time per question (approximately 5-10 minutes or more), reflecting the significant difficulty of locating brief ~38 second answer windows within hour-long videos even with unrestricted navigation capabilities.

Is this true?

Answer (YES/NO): NO